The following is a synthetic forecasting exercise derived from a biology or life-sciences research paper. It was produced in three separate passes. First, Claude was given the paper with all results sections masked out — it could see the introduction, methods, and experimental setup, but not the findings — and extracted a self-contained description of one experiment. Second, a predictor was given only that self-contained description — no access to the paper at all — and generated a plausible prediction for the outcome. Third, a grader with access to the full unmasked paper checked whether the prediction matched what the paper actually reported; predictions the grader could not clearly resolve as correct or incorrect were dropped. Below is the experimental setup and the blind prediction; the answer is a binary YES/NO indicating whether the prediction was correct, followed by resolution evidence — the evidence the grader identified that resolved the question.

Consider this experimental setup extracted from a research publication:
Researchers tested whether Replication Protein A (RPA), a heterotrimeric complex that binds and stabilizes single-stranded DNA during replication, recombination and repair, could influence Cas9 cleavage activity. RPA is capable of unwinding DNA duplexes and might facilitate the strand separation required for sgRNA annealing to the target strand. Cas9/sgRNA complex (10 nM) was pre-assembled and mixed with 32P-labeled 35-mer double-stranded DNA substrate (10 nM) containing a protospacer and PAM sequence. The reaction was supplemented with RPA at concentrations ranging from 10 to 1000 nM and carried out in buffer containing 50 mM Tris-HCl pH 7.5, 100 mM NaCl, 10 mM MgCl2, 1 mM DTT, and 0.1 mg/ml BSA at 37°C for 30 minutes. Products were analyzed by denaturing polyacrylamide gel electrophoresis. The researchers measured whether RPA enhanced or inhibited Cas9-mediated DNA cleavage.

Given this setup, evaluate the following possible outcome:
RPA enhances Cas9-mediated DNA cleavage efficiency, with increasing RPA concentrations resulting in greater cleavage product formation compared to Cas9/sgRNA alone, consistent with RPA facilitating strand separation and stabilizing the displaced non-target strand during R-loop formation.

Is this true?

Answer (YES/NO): NO